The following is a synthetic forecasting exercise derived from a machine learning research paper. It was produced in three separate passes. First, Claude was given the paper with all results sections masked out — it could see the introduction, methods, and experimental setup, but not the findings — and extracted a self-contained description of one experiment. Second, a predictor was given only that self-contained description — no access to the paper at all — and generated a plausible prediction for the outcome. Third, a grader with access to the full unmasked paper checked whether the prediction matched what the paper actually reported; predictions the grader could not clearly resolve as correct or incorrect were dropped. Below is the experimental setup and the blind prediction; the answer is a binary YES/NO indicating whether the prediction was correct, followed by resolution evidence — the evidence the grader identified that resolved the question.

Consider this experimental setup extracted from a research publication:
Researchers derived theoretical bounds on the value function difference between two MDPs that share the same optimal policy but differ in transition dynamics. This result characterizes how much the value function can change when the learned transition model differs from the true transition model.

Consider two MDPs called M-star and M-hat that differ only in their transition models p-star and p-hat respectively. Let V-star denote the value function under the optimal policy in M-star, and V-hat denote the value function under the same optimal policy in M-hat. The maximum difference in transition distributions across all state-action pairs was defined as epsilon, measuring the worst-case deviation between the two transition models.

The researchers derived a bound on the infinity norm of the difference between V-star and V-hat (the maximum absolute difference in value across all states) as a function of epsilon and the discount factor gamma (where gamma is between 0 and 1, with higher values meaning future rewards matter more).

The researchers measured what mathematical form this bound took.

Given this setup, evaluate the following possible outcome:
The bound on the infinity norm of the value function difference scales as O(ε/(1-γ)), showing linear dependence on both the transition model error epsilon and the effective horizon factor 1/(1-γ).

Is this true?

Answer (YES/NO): NO